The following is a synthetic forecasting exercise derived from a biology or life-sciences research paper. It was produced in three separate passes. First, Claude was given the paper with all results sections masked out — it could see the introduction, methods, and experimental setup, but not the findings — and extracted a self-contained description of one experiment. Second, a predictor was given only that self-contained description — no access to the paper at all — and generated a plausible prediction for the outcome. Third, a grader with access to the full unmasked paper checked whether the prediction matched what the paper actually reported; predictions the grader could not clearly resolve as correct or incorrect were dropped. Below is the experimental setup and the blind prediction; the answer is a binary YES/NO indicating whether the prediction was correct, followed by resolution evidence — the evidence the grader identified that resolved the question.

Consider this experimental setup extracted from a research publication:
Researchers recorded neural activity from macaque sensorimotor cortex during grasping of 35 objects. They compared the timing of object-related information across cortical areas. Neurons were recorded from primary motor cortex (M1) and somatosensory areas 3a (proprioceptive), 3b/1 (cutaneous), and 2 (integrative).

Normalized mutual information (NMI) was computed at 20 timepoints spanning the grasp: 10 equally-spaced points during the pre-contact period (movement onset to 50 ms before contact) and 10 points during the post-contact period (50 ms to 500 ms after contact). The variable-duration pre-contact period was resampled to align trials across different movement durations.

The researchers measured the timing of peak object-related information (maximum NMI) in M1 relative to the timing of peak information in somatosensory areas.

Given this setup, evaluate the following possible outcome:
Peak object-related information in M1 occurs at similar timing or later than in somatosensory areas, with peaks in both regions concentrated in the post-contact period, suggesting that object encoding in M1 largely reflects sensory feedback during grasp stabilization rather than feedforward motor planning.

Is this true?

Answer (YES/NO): NO